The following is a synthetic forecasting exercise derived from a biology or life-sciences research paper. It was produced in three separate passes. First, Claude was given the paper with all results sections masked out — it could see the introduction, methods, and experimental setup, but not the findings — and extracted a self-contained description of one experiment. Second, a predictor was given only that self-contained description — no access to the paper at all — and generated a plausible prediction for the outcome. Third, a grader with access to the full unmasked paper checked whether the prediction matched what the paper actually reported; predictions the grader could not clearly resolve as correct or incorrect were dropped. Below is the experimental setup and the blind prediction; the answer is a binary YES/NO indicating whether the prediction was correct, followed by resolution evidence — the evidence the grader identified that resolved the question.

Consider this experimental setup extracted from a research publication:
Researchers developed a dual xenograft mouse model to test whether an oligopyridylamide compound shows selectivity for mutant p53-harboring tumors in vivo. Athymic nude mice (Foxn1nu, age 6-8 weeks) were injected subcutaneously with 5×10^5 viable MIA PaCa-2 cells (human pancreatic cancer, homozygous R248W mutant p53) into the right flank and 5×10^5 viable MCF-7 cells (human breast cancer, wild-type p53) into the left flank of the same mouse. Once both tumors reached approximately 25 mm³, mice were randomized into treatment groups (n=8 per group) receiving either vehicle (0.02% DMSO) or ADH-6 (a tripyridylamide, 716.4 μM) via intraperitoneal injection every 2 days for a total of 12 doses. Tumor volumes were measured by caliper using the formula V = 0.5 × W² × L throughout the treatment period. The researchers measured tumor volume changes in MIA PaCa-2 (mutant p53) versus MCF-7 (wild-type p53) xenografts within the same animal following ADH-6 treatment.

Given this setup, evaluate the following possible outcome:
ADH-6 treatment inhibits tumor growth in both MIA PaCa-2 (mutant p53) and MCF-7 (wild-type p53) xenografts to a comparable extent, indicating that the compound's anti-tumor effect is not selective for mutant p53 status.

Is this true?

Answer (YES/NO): NO